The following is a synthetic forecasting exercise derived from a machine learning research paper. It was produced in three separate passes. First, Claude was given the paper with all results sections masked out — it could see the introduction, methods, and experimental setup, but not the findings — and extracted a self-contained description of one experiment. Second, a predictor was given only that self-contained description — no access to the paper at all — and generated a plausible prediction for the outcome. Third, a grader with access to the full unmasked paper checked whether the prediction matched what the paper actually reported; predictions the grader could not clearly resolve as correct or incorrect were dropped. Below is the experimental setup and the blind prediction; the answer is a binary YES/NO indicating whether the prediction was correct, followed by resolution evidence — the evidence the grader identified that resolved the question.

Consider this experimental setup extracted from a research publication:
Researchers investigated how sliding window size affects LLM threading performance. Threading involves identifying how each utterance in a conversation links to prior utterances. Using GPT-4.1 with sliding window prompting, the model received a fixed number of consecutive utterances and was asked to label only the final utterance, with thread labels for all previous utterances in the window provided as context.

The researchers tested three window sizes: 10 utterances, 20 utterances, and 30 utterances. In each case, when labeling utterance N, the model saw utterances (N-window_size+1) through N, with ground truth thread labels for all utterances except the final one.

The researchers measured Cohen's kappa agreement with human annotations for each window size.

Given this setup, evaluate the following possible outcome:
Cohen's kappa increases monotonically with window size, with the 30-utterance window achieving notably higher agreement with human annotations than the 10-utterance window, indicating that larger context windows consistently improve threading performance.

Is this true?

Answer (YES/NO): NO